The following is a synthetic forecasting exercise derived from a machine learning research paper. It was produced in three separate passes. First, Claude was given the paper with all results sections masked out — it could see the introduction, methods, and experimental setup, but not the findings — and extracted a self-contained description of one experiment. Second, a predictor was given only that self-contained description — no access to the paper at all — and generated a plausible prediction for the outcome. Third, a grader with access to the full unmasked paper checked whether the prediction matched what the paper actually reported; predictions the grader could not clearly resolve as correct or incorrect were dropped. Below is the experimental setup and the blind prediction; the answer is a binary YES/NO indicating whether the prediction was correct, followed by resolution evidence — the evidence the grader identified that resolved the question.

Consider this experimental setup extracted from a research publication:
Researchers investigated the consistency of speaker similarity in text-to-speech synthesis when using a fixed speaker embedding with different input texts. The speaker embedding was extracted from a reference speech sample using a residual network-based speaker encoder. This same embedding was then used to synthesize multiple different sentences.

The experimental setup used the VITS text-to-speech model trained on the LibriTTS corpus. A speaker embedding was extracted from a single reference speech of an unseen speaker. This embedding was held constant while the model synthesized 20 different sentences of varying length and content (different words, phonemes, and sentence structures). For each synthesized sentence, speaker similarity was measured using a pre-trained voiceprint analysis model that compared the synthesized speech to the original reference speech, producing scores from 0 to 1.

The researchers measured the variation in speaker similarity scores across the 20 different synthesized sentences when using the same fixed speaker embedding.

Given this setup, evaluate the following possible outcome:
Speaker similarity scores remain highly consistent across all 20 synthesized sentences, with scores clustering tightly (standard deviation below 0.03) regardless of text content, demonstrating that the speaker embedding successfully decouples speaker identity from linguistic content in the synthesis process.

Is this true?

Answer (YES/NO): NO